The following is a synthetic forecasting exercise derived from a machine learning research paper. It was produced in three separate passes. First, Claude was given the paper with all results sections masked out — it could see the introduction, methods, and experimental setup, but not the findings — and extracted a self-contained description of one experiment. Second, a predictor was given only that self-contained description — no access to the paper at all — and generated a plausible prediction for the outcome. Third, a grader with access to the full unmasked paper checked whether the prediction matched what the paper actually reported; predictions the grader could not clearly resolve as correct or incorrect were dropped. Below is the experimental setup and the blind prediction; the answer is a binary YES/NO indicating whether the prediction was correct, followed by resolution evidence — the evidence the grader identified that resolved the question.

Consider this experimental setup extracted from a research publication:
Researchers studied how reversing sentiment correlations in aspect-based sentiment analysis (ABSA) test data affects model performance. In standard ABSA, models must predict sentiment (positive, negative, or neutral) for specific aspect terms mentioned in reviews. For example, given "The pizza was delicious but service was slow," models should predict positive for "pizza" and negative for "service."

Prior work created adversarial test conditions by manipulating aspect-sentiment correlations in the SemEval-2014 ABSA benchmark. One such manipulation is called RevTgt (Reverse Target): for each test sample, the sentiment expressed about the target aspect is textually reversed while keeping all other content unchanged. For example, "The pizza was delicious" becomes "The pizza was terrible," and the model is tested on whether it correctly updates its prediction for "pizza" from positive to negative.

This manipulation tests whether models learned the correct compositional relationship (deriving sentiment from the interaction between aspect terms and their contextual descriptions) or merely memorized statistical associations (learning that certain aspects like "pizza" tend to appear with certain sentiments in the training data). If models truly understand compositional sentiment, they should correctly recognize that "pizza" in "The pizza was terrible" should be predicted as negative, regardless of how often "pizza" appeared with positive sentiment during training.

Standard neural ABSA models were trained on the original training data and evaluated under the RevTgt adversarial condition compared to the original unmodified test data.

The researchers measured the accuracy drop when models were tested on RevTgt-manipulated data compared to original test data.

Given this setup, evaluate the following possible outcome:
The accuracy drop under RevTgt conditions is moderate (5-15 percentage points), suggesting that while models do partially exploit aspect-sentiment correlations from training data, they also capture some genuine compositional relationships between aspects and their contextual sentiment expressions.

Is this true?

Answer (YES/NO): NO